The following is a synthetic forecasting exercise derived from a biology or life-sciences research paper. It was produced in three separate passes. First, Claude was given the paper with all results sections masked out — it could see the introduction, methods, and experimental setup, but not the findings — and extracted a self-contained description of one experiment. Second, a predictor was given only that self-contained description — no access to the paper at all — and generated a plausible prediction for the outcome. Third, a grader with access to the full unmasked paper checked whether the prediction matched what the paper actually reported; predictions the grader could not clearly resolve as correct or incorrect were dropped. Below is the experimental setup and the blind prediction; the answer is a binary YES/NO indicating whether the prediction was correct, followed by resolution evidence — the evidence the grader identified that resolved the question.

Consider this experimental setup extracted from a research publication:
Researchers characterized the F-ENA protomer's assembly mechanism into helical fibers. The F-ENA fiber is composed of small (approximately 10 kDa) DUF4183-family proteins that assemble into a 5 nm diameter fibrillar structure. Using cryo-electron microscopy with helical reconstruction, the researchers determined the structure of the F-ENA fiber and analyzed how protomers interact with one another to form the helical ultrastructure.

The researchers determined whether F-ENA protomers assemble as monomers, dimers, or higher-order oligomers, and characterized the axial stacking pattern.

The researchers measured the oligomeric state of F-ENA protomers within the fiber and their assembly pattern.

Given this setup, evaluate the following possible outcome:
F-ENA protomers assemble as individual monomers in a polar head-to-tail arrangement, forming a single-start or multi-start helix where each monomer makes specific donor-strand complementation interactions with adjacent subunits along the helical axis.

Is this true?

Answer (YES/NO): NO